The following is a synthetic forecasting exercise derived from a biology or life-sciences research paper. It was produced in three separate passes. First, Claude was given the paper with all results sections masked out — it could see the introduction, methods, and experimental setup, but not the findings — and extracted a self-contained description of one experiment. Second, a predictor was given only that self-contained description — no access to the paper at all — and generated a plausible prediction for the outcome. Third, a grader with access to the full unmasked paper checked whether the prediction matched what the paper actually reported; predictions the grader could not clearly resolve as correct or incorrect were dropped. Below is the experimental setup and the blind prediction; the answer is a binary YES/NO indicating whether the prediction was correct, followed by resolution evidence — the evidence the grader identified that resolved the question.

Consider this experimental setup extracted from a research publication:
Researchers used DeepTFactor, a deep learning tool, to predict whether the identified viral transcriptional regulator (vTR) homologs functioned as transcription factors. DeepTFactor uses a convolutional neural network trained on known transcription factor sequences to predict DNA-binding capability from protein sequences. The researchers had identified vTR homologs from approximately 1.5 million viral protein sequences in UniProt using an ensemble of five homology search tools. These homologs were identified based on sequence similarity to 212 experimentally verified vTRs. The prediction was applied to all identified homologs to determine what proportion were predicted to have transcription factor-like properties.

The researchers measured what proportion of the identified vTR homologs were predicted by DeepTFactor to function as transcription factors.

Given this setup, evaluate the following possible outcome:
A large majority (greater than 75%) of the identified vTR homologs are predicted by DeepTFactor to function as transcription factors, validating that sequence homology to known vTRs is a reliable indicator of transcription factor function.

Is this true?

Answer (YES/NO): NO